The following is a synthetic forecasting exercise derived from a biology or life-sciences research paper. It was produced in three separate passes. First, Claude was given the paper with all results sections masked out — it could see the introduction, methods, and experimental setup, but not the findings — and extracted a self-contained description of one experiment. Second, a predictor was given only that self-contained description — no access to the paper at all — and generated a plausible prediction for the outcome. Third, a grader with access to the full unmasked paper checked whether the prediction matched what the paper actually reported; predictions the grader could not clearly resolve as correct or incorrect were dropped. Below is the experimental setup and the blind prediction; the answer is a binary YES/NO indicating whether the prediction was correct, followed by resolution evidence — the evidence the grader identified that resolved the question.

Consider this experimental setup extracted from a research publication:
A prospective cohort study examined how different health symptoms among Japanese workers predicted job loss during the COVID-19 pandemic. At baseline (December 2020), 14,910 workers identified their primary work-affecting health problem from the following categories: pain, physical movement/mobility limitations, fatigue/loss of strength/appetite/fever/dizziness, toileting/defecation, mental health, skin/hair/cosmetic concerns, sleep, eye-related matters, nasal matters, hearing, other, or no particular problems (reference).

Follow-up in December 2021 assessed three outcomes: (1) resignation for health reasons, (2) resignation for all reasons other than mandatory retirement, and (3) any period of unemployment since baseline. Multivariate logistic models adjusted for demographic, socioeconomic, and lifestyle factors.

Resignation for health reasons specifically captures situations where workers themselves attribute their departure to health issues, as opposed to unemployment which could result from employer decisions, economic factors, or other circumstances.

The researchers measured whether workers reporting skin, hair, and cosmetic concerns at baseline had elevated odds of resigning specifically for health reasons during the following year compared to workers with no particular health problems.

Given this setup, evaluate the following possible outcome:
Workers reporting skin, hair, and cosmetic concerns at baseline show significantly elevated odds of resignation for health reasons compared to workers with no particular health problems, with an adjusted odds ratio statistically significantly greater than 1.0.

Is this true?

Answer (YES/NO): NO